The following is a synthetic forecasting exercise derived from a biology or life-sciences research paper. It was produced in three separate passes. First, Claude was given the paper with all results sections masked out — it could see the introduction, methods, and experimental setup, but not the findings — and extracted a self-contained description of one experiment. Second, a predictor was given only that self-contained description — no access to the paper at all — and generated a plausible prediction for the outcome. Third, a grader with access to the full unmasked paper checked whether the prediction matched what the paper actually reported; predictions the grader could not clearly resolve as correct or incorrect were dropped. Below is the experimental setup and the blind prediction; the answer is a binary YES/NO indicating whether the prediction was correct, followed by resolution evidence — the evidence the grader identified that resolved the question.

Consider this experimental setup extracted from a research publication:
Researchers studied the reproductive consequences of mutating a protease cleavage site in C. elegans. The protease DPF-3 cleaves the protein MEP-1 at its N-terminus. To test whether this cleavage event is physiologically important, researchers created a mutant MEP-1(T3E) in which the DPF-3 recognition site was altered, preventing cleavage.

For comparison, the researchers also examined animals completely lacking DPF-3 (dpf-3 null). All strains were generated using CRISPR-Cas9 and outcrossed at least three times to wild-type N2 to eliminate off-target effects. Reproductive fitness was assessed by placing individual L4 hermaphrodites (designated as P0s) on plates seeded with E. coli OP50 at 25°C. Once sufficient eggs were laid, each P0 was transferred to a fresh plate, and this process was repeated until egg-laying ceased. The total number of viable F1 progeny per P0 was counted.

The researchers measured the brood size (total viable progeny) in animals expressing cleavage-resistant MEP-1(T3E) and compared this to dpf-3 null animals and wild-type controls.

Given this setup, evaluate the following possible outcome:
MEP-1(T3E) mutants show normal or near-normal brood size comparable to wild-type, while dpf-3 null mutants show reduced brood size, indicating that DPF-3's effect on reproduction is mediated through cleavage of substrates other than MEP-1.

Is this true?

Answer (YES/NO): NO